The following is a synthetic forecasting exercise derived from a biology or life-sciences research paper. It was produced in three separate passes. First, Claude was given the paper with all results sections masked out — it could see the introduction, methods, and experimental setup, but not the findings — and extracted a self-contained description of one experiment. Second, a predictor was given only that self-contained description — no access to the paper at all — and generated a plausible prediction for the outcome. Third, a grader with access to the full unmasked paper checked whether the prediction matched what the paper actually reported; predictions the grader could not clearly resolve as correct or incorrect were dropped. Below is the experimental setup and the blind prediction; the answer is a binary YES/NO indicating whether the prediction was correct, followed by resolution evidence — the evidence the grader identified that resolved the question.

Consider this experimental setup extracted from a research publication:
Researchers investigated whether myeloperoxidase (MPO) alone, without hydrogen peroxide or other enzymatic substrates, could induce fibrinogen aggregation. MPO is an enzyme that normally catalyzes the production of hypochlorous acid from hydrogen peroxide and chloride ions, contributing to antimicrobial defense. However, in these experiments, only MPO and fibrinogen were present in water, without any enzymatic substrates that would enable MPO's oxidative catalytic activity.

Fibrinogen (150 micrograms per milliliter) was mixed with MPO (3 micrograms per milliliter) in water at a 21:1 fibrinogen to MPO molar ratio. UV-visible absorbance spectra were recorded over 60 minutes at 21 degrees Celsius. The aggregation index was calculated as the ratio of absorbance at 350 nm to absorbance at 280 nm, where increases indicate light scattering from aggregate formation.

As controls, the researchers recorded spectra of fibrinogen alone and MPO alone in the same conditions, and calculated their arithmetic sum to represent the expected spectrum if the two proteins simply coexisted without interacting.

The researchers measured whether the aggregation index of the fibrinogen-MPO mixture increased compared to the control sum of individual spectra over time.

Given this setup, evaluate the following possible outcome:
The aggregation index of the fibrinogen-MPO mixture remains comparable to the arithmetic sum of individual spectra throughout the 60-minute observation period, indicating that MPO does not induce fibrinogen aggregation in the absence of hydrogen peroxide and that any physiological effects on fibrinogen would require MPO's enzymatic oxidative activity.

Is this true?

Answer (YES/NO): NO